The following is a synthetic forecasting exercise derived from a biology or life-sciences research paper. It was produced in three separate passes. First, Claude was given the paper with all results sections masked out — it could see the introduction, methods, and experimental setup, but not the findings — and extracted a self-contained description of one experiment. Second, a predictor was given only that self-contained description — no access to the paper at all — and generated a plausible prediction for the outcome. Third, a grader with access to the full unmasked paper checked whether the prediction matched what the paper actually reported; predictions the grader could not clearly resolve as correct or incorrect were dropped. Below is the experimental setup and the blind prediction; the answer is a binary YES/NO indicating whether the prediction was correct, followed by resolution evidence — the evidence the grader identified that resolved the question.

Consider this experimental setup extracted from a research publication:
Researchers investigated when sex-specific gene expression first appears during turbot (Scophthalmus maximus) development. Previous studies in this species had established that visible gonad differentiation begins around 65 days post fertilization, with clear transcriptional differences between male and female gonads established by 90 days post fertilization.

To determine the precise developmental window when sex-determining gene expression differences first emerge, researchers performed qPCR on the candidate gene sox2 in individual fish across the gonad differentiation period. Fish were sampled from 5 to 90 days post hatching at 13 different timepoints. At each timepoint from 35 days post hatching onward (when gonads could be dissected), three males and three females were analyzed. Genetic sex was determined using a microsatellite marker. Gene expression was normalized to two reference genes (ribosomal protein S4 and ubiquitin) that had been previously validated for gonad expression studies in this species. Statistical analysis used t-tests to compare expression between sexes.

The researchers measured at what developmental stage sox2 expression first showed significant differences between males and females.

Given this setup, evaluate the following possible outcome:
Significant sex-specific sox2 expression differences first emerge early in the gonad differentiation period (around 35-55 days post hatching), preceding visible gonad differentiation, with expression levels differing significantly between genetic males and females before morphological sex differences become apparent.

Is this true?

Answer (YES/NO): YES